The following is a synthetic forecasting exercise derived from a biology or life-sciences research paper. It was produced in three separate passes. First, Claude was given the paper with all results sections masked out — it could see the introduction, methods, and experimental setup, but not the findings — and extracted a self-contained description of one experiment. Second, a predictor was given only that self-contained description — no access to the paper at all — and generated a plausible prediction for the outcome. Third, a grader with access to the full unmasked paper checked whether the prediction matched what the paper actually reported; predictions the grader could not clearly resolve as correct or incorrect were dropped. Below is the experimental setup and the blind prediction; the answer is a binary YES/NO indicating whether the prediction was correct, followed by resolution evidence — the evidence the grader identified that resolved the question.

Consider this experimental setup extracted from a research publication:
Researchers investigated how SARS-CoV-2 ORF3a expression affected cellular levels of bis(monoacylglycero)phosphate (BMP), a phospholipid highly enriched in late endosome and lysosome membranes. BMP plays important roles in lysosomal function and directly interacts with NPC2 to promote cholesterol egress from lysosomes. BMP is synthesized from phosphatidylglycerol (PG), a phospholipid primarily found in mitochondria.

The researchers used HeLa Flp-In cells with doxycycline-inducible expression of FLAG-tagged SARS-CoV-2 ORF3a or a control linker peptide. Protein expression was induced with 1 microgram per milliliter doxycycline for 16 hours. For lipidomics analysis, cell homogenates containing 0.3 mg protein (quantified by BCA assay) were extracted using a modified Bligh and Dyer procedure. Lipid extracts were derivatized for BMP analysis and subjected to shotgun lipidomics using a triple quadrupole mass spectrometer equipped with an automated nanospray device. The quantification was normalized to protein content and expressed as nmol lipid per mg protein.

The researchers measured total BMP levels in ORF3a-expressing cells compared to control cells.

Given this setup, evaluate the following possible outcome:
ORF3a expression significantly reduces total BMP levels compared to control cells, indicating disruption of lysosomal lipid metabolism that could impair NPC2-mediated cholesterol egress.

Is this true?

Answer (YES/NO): YES